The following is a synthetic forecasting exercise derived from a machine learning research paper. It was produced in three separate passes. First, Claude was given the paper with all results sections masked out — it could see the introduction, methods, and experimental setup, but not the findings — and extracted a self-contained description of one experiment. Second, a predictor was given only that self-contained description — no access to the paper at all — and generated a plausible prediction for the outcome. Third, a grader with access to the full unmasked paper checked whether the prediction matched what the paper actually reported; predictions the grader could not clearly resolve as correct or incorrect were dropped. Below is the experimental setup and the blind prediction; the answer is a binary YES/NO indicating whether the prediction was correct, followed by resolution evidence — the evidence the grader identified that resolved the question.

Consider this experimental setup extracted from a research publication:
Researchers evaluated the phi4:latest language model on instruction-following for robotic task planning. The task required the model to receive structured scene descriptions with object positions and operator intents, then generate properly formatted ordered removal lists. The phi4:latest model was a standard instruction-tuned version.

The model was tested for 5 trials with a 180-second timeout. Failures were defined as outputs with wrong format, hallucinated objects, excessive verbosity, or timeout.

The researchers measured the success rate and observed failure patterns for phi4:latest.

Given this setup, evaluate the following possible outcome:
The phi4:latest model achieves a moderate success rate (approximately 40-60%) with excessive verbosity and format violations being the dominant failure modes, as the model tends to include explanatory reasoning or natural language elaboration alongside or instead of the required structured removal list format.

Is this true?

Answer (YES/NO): NO